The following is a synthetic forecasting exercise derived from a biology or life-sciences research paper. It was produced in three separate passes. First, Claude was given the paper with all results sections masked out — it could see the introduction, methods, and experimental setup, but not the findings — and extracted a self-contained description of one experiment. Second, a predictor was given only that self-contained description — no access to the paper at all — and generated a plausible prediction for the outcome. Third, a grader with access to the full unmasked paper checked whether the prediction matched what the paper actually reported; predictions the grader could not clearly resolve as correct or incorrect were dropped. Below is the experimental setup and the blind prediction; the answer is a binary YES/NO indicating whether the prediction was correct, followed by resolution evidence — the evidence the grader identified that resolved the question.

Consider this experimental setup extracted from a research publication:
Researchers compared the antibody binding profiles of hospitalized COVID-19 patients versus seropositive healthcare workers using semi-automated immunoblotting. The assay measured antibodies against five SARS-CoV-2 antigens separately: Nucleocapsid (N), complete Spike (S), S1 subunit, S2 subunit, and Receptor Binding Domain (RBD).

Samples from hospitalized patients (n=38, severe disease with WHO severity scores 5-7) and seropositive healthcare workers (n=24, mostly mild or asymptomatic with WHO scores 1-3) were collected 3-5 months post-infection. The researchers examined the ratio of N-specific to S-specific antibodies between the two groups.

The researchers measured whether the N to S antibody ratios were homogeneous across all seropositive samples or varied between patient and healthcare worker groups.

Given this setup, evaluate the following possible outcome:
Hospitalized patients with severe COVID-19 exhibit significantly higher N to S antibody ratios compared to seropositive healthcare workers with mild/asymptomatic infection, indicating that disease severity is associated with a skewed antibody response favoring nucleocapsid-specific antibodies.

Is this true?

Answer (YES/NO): NO